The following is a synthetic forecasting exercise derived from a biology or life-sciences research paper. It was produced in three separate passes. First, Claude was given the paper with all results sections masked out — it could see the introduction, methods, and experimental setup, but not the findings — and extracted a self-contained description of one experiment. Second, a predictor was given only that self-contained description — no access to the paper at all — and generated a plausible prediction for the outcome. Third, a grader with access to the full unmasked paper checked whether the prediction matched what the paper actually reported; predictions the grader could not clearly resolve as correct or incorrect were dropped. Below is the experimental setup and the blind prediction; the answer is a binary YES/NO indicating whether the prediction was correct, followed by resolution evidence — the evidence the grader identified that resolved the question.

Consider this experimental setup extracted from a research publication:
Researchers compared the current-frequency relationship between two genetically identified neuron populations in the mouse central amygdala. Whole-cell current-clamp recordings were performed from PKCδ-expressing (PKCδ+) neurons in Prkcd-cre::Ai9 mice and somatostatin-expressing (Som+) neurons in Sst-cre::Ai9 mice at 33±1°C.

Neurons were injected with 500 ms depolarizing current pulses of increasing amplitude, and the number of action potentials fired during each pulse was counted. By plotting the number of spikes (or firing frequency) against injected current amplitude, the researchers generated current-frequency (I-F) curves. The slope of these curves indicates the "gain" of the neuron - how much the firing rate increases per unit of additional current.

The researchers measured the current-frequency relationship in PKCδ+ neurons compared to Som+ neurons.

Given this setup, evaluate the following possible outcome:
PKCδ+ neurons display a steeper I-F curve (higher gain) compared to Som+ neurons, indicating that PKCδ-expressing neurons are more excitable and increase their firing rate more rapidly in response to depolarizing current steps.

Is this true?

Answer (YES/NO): NO